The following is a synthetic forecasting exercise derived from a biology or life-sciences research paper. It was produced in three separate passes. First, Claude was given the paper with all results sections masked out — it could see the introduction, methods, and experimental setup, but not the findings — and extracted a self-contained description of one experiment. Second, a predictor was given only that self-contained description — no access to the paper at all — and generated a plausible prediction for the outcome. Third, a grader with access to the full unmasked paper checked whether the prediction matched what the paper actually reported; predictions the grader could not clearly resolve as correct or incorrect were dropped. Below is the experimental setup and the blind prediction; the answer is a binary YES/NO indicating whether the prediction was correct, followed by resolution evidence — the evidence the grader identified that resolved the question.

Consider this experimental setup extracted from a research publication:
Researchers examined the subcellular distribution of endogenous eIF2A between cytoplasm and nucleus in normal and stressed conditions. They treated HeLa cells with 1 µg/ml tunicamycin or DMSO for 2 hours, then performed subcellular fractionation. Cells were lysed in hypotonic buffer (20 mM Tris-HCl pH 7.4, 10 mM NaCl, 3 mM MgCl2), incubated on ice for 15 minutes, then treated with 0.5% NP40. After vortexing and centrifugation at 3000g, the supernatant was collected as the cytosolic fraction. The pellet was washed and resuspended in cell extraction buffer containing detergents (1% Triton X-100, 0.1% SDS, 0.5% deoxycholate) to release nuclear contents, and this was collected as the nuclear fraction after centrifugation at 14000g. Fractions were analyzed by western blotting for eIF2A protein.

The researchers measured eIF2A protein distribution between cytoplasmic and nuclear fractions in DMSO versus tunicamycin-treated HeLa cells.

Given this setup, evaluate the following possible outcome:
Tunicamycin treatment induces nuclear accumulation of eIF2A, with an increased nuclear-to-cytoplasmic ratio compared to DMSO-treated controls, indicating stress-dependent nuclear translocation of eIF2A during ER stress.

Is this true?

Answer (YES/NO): NO